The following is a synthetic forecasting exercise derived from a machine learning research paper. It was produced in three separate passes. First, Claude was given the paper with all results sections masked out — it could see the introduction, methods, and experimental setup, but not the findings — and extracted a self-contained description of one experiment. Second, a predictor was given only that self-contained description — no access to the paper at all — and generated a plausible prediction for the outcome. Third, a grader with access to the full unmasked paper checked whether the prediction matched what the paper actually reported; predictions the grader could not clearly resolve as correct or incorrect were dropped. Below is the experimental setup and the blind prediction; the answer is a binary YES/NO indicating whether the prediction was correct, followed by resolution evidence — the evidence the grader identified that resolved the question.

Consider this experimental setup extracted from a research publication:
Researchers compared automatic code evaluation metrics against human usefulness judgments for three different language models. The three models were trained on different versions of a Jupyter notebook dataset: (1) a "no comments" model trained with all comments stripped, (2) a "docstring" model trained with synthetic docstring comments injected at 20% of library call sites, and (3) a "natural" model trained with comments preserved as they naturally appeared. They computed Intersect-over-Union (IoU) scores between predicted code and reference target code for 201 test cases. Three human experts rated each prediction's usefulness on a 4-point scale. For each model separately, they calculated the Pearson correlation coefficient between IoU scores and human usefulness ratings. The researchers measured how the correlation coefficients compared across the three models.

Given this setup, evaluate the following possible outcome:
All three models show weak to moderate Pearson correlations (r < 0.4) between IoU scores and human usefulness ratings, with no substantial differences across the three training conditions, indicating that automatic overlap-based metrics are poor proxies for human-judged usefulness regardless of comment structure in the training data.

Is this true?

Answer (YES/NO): NO